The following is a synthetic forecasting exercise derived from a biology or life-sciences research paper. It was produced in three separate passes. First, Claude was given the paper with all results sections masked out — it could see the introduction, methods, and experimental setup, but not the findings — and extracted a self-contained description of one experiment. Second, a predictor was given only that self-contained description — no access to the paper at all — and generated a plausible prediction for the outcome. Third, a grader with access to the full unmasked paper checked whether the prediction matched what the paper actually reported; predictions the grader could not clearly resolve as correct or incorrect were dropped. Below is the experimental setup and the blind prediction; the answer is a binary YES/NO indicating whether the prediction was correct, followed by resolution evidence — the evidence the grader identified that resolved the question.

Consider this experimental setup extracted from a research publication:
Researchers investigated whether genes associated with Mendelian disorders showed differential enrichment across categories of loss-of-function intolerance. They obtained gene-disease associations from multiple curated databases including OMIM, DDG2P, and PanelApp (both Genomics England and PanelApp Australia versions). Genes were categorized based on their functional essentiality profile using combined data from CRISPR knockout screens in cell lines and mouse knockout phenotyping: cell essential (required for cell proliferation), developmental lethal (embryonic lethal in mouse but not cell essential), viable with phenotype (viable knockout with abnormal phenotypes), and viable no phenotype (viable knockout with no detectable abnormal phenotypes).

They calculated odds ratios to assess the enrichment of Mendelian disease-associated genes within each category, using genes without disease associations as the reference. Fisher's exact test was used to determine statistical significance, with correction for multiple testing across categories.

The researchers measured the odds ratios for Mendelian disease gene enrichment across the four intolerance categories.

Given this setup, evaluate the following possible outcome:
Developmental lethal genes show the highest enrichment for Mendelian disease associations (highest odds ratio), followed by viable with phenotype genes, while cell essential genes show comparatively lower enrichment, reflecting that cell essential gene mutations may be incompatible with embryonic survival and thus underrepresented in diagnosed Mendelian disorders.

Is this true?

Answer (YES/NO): NO